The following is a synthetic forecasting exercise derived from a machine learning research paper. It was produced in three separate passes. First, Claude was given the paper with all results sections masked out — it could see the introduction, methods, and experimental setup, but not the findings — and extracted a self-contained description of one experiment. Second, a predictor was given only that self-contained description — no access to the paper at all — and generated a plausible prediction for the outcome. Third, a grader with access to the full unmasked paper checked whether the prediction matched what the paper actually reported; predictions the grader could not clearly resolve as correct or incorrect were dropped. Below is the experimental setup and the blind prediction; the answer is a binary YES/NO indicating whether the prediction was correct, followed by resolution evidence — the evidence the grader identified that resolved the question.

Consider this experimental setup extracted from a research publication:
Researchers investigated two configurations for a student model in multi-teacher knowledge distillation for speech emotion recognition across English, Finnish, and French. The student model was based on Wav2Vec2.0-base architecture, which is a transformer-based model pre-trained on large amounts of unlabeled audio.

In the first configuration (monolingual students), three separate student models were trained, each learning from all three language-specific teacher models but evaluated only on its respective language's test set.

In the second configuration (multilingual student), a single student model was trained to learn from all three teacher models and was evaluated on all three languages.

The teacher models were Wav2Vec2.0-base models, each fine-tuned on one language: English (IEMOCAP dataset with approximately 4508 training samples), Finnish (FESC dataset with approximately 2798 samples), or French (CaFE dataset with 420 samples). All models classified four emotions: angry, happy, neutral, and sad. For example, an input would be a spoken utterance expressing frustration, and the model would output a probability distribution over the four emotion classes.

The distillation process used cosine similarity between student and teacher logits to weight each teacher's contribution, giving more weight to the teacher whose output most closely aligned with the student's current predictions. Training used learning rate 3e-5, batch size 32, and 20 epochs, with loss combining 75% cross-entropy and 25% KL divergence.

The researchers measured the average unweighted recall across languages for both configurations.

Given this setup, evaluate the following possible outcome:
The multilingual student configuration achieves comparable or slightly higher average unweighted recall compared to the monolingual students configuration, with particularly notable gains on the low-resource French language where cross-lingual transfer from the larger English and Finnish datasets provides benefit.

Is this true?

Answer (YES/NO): NO